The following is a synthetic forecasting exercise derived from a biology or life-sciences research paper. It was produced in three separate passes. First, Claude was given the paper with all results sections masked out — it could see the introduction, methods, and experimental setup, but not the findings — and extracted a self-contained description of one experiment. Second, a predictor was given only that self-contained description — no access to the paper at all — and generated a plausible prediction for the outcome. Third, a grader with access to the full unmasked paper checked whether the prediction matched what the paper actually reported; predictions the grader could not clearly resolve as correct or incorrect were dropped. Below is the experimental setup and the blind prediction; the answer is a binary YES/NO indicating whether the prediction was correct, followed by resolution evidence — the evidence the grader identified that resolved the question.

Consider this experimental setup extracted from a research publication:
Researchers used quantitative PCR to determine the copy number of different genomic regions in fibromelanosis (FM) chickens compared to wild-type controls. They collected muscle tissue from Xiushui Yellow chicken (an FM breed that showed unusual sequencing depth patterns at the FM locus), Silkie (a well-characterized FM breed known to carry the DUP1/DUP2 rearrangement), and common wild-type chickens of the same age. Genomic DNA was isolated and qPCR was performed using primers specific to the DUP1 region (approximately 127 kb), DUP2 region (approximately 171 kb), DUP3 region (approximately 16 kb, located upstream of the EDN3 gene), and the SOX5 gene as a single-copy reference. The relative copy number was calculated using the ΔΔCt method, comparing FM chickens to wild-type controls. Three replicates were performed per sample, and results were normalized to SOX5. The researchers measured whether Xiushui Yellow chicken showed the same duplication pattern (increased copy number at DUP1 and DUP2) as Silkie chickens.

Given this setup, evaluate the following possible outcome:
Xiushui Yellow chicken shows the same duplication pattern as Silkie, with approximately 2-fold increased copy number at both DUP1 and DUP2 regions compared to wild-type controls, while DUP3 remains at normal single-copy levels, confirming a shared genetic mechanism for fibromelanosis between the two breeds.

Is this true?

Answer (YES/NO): NO